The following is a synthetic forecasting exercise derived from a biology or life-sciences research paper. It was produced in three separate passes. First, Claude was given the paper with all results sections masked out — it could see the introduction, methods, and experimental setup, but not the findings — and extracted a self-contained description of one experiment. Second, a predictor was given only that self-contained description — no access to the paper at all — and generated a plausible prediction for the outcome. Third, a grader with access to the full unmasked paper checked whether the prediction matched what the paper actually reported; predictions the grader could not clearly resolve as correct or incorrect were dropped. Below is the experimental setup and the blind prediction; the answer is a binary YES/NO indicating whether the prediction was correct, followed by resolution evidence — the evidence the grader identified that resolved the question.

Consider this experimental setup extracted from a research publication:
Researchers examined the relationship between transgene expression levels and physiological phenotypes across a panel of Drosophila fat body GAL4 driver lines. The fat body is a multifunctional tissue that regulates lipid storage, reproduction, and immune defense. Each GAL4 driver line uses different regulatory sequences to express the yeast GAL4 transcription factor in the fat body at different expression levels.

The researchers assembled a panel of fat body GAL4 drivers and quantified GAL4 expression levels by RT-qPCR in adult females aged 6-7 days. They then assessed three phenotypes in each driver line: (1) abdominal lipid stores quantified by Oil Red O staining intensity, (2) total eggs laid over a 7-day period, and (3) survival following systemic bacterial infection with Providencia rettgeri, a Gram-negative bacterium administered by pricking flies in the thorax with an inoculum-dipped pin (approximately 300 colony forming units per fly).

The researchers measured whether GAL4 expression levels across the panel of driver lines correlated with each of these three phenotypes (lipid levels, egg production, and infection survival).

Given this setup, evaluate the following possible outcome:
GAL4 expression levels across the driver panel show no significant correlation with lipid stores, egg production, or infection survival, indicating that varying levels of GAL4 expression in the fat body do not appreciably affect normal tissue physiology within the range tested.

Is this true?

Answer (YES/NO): NO